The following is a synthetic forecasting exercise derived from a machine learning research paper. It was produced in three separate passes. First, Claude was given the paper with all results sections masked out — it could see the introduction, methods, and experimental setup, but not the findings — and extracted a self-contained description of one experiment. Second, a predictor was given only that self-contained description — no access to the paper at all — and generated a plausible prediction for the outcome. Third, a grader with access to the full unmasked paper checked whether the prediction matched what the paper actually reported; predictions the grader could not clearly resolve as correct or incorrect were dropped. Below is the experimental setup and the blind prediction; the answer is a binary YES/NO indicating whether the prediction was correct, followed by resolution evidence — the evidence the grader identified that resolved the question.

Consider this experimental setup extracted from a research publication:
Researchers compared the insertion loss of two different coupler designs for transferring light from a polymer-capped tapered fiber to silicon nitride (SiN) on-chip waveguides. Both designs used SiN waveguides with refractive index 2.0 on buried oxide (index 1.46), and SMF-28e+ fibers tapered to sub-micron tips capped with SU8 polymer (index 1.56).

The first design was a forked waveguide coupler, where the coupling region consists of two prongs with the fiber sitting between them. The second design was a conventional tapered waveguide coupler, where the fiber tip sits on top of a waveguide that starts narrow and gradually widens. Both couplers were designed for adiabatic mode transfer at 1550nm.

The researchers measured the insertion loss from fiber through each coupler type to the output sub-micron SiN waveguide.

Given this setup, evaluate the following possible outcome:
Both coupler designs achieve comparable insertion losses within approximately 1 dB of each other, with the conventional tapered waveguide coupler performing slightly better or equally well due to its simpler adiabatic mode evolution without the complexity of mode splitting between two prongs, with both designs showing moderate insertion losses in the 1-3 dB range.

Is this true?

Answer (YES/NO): NO